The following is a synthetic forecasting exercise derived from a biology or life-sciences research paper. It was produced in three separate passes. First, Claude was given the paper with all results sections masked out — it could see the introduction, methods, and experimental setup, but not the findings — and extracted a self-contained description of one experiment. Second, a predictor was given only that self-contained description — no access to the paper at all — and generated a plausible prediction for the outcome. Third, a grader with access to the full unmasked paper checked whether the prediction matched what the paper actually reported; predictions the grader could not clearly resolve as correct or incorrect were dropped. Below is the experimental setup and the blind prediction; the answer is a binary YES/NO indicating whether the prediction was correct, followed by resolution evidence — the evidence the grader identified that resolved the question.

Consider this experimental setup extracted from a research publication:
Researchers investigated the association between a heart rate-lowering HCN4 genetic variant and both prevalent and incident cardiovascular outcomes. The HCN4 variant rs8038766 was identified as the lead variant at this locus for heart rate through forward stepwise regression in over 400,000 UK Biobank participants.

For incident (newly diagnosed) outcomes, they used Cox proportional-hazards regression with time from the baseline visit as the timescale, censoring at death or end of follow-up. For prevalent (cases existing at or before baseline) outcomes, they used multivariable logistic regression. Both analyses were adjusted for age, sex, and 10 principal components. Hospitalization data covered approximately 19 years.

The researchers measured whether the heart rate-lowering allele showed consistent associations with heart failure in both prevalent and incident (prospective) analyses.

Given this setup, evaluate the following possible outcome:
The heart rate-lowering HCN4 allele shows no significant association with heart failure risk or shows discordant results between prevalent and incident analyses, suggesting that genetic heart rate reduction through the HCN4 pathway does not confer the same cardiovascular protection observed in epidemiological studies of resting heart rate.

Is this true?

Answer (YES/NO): NO